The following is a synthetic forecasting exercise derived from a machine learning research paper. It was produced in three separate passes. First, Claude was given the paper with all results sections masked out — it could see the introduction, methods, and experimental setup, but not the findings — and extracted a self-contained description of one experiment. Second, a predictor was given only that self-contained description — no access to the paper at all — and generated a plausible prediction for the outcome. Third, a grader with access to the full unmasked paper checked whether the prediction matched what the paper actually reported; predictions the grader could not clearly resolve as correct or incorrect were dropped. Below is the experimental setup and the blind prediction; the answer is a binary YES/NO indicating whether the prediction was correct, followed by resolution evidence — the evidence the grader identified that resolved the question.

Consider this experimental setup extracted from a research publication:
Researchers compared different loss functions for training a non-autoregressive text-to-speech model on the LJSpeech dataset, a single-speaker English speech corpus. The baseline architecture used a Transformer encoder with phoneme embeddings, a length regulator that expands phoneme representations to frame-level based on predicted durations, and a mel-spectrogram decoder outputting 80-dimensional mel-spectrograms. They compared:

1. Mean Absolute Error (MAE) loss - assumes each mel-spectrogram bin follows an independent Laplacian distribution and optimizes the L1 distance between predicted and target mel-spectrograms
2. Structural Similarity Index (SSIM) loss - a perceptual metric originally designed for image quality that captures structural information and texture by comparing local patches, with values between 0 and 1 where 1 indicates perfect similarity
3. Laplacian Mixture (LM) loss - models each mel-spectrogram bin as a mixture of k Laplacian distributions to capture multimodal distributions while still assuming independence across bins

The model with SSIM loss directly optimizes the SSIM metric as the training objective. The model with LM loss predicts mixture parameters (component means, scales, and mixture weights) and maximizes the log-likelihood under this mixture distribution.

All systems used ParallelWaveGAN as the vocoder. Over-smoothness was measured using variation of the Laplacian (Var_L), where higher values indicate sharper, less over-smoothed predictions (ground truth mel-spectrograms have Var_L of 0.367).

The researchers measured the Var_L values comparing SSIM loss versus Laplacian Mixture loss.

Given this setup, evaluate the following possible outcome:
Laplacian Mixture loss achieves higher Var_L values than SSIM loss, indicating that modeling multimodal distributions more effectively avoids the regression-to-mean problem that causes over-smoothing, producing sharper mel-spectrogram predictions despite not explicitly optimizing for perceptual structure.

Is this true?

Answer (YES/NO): YES